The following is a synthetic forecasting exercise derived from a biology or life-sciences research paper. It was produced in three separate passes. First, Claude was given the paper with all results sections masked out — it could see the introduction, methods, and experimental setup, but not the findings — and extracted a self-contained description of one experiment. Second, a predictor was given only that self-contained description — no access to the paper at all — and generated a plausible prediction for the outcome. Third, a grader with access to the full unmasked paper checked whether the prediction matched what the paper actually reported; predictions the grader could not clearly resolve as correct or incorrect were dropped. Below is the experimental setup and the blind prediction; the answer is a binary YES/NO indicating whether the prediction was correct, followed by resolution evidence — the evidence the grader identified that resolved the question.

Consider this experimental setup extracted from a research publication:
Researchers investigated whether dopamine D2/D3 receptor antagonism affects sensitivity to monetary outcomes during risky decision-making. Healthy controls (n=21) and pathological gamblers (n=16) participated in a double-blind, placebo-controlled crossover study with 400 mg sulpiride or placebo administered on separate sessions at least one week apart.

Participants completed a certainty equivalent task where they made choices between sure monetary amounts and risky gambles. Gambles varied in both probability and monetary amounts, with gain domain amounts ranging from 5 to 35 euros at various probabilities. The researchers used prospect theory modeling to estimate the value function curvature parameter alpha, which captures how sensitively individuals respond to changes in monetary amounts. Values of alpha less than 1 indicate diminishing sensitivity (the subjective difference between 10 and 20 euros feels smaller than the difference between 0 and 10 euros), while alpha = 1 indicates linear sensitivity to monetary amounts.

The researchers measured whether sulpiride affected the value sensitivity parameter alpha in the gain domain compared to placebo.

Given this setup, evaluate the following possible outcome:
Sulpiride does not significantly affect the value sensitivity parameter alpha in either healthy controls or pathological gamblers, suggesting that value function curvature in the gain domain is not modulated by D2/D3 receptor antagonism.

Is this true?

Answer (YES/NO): YES